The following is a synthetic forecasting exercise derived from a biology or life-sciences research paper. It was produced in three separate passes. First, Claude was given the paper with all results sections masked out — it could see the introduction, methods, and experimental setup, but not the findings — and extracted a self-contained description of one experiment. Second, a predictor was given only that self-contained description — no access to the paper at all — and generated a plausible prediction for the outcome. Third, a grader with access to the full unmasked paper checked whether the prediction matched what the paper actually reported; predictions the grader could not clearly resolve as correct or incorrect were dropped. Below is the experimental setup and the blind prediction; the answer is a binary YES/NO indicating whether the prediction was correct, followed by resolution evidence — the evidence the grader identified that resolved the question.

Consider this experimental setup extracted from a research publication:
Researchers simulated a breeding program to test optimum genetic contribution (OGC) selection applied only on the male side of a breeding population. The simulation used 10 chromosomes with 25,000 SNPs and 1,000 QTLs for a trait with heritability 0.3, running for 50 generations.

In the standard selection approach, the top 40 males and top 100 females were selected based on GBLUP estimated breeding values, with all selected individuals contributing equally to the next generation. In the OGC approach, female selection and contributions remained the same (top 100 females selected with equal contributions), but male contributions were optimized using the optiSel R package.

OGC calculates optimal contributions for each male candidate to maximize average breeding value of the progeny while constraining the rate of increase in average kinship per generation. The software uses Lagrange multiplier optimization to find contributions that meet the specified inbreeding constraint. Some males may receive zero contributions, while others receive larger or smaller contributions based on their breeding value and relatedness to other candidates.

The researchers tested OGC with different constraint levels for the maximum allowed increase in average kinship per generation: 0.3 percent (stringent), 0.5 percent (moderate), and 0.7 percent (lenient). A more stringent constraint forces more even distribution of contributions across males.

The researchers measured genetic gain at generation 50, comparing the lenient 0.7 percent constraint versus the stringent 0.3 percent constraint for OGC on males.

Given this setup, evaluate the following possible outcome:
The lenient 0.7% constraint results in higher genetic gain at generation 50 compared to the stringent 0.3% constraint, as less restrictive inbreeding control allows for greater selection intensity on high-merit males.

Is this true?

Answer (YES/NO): NO